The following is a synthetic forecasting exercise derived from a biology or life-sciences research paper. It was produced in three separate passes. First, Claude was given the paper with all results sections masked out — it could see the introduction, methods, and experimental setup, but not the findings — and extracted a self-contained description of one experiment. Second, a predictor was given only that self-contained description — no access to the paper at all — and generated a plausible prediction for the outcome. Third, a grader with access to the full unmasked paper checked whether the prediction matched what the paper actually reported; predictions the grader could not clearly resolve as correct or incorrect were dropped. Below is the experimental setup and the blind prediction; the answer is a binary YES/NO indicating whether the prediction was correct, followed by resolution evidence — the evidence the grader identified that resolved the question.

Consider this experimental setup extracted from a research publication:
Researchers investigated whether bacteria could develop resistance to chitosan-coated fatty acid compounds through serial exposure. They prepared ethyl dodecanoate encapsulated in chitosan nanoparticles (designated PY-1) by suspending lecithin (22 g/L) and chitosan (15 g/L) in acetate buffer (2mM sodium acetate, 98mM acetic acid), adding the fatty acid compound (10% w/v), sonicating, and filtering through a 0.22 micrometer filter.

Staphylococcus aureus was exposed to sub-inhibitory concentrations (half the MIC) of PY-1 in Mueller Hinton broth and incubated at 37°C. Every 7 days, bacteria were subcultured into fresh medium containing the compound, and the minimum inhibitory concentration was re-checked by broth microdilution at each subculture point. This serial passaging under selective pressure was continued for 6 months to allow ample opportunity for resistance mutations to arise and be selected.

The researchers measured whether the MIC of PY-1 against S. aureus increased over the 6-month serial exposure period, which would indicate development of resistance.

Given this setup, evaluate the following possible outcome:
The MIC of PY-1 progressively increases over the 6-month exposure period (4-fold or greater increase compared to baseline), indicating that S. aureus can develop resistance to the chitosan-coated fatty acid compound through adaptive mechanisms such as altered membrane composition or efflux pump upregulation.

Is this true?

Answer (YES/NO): NO